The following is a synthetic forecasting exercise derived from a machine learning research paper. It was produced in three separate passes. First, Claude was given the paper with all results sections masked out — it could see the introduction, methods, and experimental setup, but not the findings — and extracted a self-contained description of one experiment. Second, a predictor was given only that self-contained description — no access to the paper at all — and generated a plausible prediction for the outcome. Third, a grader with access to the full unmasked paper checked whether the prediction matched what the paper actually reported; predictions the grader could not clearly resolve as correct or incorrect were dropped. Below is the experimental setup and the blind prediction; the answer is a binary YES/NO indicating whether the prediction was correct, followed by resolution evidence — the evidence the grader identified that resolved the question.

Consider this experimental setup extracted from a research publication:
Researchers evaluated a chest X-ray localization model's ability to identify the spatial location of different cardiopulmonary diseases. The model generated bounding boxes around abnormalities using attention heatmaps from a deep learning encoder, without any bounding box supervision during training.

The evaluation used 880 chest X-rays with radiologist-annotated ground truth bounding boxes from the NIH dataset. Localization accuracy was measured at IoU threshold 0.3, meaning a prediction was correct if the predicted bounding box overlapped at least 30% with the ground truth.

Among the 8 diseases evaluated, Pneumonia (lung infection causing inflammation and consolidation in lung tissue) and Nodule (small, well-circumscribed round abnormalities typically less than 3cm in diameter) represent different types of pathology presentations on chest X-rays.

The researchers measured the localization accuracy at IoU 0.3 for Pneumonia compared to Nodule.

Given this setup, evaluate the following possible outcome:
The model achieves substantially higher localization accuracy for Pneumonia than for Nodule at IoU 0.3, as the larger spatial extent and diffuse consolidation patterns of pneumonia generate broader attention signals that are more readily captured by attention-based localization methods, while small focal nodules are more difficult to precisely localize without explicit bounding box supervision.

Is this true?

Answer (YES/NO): YES